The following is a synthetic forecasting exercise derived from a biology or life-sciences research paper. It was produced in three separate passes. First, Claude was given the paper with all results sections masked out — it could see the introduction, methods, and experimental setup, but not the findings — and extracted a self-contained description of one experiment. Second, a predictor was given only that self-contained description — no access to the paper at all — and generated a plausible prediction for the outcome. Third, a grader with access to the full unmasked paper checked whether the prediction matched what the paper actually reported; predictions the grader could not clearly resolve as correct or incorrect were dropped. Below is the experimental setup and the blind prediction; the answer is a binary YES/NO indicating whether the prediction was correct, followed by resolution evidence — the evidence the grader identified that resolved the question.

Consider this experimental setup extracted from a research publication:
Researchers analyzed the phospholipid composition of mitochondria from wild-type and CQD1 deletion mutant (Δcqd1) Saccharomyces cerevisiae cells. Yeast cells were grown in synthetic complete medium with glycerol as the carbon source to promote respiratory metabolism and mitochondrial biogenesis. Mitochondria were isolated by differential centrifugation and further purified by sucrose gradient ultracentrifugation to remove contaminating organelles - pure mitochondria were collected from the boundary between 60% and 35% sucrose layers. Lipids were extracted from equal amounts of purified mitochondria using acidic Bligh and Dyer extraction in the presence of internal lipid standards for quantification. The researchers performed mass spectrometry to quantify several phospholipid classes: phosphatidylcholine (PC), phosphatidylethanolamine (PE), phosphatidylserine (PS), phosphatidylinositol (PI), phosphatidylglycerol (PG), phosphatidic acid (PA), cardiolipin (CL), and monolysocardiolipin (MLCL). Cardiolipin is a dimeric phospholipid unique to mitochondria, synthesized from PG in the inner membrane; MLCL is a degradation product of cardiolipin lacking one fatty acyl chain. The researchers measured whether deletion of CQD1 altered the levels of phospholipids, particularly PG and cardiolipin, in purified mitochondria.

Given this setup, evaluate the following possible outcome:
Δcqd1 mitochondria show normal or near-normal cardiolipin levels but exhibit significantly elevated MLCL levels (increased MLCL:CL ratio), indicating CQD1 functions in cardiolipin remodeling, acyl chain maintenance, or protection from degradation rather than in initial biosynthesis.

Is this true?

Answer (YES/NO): NO